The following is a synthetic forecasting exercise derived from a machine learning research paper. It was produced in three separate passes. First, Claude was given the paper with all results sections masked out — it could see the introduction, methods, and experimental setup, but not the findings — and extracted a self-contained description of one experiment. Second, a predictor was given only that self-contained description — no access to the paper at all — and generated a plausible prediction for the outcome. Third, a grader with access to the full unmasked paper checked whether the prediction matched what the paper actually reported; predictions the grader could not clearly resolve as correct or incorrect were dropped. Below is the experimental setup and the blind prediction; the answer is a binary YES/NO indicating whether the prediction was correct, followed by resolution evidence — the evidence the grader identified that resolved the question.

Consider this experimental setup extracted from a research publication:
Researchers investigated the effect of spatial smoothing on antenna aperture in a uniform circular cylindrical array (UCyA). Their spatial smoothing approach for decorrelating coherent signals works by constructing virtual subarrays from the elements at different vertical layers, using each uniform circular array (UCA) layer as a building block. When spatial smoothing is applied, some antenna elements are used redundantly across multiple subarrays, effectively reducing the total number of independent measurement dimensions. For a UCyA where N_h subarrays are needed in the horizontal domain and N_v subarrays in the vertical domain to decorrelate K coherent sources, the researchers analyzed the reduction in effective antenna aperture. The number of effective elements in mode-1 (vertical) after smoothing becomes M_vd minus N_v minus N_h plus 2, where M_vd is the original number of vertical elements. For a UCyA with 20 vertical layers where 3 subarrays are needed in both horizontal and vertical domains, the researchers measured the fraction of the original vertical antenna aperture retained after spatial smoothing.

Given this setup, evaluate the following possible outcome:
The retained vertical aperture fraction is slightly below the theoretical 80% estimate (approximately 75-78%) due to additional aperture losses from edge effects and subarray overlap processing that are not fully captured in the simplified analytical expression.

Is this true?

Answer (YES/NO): NO